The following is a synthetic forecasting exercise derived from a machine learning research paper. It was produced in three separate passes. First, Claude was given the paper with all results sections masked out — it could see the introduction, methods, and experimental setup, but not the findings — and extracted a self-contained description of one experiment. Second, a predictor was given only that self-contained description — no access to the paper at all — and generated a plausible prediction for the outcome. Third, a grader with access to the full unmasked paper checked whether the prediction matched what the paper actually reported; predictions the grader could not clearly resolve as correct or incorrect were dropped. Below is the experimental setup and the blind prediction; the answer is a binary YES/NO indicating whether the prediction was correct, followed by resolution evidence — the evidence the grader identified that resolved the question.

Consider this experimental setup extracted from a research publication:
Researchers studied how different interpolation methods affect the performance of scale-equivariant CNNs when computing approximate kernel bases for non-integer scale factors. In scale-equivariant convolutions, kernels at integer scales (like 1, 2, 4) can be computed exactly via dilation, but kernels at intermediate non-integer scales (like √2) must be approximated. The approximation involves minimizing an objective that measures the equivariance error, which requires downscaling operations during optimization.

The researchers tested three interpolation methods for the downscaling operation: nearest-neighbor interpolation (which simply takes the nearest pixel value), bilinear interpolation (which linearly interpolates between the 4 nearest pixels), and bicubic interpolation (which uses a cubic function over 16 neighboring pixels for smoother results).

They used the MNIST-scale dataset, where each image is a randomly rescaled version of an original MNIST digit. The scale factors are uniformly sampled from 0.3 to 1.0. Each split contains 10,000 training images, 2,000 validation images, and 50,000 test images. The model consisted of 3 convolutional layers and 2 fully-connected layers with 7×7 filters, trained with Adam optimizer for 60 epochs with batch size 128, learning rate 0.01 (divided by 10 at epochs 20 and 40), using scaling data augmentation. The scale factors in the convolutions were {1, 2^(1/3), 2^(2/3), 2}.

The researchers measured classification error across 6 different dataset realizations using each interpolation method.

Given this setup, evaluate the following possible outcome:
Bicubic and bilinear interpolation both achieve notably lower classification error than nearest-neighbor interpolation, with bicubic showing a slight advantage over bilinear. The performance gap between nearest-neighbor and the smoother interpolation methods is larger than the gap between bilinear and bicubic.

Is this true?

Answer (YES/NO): NO